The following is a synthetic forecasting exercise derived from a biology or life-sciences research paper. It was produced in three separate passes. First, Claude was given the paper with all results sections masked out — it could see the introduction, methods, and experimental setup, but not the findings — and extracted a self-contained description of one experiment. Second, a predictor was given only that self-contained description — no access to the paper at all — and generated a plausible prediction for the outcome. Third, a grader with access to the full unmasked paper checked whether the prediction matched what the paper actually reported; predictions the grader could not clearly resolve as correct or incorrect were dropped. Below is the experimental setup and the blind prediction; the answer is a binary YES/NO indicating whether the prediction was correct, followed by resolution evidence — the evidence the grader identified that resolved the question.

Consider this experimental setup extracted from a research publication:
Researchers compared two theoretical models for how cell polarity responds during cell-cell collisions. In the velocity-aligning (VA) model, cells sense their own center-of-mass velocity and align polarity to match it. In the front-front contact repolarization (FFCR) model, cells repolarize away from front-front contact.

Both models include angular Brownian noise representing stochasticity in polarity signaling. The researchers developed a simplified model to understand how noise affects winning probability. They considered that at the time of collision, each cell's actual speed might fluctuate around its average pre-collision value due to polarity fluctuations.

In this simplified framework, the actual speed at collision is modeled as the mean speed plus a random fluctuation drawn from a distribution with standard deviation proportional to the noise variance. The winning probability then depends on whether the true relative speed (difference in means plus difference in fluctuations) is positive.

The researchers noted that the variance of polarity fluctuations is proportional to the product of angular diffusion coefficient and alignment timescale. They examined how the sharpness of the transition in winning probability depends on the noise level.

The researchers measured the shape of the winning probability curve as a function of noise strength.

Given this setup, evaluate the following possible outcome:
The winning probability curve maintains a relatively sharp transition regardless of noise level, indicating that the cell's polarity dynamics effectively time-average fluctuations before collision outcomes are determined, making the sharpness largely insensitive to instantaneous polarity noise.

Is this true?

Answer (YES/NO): NO